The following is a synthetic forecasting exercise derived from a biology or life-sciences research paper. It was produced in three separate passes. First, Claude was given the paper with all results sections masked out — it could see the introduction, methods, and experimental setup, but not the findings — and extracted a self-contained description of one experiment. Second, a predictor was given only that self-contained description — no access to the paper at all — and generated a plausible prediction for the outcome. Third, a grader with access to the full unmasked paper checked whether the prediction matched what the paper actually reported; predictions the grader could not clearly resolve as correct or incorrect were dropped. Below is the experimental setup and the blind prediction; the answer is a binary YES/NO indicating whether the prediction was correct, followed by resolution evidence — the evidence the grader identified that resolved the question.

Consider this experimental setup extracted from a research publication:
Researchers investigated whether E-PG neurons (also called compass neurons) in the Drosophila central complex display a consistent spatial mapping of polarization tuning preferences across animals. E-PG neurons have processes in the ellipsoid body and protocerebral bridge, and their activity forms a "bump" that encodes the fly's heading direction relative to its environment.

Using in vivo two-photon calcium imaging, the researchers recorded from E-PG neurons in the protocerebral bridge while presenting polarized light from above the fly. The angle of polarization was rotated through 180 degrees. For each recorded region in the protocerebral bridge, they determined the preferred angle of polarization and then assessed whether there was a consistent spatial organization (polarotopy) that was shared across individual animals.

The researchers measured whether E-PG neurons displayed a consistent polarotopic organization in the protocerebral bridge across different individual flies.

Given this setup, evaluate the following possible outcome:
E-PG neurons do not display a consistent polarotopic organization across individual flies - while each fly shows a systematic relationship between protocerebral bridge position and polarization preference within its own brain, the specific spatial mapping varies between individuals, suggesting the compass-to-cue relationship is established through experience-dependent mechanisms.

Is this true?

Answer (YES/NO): NO